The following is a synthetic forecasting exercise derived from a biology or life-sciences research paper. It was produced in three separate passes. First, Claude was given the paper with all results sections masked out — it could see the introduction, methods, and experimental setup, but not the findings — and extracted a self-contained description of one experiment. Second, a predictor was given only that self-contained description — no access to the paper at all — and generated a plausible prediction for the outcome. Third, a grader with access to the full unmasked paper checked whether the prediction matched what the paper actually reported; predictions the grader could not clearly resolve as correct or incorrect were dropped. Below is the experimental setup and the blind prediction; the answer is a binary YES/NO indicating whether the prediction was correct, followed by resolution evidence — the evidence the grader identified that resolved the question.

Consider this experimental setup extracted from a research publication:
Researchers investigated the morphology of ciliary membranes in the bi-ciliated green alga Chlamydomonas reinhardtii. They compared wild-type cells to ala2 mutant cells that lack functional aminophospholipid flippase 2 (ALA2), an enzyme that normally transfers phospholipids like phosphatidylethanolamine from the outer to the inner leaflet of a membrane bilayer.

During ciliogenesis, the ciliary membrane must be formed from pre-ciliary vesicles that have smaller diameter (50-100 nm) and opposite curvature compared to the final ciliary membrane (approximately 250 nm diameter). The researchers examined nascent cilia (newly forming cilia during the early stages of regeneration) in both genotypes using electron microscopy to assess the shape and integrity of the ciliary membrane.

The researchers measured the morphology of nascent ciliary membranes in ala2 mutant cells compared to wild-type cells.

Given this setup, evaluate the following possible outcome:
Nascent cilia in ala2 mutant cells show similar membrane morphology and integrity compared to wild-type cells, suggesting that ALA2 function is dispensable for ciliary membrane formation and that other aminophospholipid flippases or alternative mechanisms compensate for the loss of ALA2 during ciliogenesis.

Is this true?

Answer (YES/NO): NO